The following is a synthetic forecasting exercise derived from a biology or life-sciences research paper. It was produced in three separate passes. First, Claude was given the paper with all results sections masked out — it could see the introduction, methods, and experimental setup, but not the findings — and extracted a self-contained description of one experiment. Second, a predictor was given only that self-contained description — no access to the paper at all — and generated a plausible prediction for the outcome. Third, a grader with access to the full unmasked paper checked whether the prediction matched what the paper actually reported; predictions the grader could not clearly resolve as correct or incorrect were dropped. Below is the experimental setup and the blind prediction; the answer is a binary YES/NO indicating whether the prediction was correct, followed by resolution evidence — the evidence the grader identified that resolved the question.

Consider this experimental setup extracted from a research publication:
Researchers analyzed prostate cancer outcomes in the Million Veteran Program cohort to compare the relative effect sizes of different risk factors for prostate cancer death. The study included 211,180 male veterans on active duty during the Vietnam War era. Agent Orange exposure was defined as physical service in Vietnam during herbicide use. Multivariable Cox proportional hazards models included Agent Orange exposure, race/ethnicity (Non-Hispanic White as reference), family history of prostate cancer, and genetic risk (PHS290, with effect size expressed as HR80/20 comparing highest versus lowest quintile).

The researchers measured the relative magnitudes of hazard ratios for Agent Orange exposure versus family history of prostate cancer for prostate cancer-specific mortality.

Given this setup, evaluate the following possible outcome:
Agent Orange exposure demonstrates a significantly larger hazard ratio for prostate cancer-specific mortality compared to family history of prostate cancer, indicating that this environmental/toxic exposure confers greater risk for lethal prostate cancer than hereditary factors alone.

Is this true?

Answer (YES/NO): NO